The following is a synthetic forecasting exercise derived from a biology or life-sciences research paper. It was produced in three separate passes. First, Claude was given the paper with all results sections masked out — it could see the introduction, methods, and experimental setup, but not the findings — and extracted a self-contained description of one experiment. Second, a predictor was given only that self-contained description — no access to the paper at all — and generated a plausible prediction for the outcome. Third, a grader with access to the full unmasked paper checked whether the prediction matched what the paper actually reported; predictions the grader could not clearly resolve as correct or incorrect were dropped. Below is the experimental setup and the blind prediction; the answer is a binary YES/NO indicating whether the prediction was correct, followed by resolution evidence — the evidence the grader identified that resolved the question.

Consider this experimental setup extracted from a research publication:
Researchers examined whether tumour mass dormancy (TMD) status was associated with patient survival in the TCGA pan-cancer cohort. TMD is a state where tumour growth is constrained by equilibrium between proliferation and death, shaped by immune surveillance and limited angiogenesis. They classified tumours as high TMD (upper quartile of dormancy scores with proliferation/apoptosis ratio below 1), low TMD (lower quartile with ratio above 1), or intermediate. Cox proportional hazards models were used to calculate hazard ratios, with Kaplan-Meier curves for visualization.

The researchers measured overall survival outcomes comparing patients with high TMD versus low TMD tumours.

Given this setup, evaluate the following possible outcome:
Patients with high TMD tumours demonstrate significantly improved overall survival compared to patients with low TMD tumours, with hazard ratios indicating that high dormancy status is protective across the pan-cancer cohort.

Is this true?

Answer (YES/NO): YES